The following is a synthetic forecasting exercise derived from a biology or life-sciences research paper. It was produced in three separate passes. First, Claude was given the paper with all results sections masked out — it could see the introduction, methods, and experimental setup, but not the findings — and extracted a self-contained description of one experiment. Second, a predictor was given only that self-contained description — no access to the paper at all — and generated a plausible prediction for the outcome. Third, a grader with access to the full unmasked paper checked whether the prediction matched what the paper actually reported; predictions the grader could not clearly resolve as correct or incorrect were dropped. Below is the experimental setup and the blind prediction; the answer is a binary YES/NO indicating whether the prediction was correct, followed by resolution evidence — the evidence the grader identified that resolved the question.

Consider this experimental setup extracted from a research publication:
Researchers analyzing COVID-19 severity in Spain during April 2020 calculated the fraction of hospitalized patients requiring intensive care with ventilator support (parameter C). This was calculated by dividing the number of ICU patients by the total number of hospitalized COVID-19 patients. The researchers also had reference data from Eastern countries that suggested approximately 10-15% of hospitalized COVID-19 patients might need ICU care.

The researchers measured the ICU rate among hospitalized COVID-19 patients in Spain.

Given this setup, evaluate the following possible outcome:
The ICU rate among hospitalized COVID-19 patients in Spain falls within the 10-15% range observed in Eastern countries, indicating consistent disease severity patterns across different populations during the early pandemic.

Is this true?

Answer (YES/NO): YES